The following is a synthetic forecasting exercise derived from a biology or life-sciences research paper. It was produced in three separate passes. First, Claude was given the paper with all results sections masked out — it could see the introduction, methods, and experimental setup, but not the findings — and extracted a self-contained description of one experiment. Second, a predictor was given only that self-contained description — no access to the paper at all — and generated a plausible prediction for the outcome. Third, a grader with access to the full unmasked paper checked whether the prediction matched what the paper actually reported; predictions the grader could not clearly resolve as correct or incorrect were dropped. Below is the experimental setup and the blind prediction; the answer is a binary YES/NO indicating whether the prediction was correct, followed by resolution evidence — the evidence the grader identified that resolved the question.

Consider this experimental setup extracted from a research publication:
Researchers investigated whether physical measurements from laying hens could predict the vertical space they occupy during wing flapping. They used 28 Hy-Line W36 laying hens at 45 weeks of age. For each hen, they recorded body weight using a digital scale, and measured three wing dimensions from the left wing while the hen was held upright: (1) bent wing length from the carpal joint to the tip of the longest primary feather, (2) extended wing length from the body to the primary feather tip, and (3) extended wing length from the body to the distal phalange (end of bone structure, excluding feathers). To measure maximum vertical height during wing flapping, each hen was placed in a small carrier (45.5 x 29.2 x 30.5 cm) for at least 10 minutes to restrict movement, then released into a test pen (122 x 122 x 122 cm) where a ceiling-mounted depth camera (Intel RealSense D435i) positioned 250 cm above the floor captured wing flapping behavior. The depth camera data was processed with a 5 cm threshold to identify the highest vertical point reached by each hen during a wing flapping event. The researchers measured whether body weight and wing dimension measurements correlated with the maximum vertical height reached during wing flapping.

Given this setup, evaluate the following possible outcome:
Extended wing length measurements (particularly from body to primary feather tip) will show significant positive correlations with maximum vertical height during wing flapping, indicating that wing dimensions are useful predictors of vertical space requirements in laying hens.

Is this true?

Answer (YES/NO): NO